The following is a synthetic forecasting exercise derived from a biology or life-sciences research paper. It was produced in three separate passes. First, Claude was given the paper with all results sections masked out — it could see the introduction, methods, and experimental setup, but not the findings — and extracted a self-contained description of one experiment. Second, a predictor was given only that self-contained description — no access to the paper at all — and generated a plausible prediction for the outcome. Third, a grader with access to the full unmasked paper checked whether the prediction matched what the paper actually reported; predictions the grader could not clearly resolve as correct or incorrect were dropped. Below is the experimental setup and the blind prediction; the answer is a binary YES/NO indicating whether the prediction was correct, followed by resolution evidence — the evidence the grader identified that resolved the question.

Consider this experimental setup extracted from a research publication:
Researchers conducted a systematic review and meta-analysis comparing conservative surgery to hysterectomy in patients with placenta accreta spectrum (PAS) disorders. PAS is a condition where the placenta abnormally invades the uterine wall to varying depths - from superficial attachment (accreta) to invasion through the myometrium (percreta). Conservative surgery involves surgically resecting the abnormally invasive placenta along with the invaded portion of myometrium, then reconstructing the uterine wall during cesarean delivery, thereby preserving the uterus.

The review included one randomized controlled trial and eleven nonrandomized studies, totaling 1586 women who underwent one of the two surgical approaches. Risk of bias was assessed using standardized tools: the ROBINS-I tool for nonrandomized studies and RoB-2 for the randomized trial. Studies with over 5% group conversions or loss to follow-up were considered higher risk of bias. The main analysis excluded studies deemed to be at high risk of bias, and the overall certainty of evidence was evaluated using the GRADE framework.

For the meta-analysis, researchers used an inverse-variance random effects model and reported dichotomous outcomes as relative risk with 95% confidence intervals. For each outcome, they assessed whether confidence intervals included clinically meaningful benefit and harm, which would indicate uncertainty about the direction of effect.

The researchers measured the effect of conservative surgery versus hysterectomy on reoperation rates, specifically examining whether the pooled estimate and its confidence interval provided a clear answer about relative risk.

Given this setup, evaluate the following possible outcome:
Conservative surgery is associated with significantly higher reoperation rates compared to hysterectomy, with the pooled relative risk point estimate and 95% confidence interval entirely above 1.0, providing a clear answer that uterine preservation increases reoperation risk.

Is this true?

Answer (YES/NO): NO